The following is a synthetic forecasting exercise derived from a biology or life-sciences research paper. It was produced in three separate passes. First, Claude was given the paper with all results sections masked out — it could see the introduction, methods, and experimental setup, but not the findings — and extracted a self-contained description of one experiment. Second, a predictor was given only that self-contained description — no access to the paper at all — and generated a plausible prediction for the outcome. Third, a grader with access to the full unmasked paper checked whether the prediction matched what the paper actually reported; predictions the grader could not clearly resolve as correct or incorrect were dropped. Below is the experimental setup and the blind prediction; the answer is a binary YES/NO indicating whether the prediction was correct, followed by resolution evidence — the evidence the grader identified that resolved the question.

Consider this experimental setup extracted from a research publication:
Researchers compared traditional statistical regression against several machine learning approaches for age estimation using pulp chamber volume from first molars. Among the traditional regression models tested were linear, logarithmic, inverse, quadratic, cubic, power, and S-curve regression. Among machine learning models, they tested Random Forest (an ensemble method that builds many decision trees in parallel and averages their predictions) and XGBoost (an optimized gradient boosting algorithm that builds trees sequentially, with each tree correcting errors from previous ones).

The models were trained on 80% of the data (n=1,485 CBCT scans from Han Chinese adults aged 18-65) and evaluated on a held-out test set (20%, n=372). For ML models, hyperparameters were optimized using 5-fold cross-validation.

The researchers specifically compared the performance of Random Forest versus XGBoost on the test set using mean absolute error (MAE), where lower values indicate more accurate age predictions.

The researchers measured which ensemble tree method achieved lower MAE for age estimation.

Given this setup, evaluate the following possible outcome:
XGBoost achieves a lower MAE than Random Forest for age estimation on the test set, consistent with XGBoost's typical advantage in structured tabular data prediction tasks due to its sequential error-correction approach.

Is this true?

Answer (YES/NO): YES